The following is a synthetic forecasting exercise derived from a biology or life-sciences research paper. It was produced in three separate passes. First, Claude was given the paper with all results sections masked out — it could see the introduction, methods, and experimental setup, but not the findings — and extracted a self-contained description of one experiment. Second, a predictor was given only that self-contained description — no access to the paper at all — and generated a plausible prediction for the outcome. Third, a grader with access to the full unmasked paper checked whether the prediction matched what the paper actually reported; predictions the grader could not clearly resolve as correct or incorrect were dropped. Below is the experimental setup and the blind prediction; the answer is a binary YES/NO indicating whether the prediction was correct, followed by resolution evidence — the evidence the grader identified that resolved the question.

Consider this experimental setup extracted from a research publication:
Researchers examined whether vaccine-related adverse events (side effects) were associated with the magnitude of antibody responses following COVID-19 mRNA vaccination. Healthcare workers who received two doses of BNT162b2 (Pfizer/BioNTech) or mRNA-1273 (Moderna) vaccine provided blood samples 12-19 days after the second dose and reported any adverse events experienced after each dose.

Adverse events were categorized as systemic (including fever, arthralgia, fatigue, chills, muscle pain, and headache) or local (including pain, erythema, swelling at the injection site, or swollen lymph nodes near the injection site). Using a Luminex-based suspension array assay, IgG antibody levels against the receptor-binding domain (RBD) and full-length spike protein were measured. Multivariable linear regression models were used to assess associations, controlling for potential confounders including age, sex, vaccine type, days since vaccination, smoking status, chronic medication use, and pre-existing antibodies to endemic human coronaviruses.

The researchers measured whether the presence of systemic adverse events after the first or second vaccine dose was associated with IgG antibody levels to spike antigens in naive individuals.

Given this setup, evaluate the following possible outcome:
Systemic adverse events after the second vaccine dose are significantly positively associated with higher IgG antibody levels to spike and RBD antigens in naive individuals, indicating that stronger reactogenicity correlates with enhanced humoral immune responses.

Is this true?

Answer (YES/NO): YES